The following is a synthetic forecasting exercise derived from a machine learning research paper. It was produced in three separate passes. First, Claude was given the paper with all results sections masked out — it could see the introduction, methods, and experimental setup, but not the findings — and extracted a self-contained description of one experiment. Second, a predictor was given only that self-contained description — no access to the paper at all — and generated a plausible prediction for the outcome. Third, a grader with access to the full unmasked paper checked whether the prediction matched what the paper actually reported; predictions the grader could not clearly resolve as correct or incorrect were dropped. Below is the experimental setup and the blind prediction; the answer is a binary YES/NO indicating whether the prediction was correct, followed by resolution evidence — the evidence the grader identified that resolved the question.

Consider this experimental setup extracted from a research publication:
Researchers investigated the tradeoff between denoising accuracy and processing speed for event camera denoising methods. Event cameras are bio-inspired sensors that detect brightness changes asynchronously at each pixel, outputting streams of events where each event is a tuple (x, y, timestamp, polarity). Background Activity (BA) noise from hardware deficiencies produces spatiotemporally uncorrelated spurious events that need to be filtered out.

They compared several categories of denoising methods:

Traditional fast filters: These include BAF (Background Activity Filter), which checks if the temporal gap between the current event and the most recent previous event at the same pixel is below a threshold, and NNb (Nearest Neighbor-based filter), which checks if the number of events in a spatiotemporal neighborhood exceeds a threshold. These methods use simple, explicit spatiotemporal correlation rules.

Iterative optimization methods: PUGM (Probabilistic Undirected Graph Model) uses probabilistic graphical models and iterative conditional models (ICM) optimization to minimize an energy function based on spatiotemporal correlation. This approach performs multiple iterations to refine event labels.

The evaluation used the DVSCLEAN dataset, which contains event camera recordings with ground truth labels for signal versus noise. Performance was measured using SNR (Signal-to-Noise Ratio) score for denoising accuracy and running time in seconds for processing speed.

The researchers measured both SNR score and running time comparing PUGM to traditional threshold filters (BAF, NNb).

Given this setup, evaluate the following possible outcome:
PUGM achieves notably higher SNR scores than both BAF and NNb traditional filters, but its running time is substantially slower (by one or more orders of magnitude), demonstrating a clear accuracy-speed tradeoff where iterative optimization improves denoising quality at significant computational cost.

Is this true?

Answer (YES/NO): NO